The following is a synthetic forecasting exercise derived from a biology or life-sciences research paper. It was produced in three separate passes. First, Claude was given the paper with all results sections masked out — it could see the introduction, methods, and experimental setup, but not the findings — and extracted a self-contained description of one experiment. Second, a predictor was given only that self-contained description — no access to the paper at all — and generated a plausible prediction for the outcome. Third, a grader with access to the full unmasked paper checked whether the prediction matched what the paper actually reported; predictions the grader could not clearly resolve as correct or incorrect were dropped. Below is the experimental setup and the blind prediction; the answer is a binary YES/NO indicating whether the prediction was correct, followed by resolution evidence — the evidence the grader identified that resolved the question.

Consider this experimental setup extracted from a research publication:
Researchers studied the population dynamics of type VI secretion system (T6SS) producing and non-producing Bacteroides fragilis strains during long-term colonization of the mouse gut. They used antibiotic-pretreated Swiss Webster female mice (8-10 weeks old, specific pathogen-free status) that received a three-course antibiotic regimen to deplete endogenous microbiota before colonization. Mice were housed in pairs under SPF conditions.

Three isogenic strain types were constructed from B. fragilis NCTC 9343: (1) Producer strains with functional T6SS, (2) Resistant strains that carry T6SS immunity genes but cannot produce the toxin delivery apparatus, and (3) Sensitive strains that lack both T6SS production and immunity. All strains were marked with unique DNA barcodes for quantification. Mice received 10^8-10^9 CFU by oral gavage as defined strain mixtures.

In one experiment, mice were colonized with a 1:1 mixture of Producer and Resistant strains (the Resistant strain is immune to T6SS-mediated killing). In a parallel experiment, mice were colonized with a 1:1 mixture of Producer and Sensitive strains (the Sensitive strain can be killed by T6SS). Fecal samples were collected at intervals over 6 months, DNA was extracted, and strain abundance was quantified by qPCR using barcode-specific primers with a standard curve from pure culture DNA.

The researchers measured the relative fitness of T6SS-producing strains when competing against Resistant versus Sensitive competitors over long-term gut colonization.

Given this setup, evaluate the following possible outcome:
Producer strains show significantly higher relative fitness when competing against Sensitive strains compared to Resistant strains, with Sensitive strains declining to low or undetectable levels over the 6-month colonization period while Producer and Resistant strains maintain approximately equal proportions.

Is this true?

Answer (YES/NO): NO